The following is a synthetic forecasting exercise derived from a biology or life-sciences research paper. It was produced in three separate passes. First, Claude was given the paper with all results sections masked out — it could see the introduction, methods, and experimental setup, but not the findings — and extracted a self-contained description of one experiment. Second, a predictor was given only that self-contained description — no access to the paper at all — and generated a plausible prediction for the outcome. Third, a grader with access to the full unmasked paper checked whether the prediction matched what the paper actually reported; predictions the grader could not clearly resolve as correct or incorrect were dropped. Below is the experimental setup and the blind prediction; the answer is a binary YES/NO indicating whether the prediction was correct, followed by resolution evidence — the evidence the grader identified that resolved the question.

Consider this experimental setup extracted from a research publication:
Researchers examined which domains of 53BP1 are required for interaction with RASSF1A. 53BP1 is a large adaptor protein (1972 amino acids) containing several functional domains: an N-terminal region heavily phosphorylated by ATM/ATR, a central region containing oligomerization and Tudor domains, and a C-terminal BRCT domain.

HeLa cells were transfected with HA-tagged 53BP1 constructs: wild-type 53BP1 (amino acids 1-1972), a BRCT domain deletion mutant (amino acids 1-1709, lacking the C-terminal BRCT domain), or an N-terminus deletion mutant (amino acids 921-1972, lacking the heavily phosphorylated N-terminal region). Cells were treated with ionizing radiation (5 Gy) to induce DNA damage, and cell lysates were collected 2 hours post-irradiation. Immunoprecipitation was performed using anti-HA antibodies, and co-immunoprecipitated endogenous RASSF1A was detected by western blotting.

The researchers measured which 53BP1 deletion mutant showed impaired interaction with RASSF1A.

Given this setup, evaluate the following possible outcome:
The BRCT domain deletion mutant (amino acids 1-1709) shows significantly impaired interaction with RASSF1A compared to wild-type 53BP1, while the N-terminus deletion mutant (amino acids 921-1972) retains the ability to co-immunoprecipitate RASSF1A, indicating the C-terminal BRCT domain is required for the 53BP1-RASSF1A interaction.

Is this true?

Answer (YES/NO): NO